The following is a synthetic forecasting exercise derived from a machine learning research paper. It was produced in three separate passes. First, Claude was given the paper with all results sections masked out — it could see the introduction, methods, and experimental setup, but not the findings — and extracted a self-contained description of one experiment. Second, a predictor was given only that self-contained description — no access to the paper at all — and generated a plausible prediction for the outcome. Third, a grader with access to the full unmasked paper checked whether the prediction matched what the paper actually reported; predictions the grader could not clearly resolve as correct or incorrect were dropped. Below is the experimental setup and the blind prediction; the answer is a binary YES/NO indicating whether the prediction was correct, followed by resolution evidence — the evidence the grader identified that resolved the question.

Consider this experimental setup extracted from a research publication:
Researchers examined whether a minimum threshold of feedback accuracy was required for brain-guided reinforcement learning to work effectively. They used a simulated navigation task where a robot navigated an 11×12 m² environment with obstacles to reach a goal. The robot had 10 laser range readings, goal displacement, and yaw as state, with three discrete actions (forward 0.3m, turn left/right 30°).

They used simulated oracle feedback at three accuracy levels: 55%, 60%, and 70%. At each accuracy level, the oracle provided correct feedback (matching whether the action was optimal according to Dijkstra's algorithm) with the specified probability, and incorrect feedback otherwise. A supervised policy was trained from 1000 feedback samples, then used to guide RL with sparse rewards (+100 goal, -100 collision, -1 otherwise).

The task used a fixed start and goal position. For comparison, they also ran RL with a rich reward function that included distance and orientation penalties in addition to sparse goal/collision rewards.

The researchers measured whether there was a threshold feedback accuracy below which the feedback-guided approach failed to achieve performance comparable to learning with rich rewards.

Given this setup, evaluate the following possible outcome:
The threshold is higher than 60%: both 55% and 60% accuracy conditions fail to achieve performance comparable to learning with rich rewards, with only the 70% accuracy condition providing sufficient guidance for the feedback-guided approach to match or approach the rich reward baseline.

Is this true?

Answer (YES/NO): NO